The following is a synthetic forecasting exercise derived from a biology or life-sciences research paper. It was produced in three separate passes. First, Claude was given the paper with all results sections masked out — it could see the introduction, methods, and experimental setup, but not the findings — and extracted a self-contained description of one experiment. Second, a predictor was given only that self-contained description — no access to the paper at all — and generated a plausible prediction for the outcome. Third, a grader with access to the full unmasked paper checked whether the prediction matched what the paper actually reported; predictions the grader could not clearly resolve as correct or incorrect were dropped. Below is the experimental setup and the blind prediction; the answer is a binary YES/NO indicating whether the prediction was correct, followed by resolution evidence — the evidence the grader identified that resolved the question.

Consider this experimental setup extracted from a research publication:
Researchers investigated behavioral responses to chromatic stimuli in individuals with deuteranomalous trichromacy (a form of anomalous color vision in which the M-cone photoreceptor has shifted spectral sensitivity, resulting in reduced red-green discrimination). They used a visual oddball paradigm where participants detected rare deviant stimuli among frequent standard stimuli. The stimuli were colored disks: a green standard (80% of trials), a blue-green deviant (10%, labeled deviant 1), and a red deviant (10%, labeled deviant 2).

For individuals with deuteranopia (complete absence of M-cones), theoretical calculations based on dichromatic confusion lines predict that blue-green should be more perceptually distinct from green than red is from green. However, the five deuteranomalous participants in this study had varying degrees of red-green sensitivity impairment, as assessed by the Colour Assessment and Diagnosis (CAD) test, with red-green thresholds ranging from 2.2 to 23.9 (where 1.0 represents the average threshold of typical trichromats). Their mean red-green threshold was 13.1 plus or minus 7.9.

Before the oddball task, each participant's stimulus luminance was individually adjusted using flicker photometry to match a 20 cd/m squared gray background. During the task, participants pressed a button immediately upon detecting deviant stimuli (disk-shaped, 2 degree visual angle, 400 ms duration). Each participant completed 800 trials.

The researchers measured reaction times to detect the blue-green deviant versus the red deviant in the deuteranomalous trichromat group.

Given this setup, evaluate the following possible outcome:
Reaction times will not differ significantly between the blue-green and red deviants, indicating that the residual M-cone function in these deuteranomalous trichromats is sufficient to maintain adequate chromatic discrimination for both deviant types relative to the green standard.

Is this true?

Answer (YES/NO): YES